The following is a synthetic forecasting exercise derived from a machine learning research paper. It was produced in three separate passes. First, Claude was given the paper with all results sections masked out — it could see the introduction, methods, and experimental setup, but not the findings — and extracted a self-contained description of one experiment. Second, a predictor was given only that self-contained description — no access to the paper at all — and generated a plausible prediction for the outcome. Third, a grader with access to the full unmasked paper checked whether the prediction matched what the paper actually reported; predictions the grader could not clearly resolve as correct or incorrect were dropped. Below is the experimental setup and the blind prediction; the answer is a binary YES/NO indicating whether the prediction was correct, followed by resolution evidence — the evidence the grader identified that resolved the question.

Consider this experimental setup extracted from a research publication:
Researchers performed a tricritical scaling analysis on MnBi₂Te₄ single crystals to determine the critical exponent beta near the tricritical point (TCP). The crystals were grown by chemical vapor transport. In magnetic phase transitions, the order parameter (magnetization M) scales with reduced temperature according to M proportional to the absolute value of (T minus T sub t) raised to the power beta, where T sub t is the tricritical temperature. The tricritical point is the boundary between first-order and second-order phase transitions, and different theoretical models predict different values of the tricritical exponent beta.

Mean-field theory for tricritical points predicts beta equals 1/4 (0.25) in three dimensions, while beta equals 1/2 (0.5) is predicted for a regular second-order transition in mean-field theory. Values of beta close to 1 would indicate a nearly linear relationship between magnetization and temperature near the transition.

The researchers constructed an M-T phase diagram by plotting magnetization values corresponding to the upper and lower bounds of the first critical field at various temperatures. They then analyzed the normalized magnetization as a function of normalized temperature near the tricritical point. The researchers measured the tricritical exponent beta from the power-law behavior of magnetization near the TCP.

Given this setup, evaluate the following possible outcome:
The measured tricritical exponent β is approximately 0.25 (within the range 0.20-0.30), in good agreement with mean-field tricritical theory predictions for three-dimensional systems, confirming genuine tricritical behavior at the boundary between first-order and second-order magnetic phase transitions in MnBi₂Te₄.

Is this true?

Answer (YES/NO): NO